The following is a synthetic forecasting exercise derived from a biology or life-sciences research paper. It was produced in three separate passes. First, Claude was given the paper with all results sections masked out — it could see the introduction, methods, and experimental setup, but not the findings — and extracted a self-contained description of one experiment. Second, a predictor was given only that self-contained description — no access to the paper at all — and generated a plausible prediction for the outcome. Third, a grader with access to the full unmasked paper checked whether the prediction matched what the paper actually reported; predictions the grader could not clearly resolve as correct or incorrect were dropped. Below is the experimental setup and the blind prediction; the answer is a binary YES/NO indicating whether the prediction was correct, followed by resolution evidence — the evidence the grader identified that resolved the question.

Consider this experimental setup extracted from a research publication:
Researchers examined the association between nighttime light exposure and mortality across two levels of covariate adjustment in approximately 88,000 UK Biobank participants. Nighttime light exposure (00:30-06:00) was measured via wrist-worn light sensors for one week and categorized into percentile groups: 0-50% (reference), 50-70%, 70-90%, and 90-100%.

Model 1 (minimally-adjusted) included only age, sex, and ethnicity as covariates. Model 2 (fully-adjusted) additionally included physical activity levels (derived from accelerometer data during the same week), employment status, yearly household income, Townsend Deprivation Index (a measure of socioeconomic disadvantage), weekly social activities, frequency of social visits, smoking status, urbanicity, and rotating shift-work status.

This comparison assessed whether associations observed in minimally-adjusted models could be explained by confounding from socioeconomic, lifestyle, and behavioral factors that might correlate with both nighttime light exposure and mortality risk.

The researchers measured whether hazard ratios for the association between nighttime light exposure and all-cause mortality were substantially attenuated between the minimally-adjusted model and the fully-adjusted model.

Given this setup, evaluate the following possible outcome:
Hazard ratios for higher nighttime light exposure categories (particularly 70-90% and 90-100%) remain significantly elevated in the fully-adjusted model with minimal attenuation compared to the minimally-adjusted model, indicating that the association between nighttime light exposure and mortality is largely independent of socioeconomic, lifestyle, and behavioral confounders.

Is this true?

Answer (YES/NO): YES